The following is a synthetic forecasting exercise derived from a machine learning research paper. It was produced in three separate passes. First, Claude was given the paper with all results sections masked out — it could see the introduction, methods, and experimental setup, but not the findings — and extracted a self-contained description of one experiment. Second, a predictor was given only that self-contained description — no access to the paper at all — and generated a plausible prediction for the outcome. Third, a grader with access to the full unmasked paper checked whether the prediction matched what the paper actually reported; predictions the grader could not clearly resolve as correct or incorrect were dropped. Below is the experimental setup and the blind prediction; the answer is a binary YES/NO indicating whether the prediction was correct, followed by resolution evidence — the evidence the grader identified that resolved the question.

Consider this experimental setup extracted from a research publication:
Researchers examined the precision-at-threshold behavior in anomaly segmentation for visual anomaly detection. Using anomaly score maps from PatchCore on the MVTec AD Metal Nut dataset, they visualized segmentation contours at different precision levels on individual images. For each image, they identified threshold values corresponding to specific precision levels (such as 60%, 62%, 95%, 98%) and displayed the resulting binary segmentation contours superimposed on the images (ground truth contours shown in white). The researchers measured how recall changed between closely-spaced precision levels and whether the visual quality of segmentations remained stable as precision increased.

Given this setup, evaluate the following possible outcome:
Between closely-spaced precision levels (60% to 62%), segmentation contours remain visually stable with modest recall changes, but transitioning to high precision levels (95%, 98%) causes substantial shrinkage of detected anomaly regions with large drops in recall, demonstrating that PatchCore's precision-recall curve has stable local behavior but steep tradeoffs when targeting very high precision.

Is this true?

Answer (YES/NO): NO